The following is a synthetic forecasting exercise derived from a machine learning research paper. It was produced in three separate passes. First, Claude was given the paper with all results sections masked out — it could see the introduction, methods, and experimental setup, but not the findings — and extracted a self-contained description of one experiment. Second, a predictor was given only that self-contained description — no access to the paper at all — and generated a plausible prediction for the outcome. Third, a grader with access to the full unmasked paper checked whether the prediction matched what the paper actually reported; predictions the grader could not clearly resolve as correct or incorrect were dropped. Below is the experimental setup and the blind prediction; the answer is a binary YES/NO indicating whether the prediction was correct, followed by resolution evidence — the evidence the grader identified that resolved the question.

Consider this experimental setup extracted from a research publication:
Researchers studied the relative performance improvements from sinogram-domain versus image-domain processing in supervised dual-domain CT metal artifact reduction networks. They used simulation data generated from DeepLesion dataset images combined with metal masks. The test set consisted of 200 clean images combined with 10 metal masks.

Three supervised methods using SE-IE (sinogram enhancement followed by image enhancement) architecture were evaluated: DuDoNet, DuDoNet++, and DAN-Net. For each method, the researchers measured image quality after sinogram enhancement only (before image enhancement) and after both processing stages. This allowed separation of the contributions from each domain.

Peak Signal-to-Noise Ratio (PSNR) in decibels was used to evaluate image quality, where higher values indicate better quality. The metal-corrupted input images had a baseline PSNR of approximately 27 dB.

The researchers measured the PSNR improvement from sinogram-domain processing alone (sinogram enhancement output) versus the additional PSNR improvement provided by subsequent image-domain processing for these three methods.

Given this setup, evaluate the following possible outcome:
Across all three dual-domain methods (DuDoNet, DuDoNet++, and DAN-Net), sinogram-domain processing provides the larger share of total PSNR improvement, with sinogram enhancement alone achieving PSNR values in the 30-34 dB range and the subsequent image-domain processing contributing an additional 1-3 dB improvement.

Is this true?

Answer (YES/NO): NO